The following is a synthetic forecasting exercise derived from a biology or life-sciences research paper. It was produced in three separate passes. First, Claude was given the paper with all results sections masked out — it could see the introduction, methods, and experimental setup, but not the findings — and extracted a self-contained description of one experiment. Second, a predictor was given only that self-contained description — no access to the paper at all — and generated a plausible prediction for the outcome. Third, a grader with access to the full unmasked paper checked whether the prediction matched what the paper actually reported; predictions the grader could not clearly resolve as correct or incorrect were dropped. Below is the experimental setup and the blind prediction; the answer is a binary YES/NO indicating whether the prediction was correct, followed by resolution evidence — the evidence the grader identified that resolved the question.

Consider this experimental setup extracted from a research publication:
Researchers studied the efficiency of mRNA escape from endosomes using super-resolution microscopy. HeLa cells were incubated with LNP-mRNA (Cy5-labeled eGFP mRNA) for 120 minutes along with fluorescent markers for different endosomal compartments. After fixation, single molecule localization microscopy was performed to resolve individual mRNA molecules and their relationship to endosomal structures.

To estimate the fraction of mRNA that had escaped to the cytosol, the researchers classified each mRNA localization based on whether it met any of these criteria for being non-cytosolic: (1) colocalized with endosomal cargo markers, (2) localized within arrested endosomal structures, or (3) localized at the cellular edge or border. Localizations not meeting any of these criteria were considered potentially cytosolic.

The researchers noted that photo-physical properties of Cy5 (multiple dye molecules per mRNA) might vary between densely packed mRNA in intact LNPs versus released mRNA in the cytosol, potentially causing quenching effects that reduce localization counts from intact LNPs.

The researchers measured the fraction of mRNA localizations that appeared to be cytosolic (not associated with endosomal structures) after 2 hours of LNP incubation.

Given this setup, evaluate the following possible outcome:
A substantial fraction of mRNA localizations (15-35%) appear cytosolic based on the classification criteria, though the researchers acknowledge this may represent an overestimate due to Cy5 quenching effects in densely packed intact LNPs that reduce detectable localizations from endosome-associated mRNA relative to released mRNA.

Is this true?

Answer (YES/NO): NO